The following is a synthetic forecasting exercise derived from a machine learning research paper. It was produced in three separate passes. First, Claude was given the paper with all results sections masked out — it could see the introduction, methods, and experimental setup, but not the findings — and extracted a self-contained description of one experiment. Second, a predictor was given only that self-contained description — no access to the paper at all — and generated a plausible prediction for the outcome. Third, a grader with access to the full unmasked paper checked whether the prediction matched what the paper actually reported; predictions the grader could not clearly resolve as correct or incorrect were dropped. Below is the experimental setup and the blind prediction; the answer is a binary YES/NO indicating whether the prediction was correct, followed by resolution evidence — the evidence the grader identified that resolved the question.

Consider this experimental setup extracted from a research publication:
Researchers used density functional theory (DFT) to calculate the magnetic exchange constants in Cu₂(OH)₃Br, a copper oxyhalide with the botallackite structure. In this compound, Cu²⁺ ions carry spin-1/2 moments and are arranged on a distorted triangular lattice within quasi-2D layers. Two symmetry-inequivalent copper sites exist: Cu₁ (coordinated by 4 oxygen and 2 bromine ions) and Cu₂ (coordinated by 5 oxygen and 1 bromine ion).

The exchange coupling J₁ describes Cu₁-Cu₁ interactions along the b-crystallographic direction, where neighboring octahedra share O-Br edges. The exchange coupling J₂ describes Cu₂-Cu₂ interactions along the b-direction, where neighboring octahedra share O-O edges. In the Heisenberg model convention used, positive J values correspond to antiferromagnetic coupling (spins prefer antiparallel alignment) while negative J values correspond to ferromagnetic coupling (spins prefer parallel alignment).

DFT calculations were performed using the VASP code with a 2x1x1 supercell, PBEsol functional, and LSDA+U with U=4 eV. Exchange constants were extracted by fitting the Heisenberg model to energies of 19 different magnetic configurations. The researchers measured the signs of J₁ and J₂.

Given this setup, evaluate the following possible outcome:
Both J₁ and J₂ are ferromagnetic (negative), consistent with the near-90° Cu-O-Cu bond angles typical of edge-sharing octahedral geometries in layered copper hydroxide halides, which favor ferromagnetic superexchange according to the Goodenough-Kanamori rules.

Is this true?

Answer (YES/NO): NO